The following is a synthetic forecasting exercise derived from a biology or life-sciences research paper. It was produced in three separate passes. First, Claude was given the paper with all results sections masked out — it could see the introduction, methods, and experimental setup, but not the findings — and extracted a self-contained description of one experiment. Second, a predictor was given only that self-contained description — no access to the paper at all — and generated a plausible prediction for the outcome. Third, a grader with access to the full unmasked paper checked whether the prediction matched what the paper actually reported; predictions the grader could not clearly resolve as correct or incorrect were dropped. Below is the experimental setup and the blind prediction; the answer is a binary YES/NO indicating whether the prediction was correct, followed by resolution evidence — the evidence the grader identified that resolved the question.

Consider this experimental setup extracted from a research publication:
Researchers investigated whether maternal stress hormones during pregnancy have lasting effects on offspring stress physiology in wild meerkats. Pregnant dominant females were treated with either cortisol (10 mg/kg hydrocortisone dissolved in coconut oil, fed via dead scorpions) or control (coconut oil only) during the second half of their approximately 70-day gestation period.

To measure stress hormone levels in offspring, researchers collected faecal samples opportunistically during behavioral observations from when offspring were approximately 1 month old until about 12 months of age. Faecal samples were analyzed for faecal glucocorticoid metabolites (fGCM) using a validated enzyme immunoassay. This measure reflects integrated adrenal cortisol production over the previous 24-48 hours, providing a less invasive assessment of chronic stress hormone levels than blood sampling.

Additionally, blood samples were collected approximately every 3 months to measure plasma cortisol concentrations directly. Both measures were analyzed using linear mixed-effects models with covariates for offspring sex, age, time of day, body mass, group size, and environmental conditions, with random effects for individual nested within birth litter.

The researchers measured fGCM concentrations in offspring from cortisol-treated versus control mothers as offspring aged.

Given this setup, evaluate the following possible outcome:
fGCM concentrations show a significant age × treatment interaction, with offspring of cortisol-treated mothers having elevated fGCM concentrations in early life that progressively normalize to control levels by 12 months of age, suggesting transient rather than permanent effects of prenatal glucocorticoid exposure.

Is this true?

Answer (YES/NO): NO